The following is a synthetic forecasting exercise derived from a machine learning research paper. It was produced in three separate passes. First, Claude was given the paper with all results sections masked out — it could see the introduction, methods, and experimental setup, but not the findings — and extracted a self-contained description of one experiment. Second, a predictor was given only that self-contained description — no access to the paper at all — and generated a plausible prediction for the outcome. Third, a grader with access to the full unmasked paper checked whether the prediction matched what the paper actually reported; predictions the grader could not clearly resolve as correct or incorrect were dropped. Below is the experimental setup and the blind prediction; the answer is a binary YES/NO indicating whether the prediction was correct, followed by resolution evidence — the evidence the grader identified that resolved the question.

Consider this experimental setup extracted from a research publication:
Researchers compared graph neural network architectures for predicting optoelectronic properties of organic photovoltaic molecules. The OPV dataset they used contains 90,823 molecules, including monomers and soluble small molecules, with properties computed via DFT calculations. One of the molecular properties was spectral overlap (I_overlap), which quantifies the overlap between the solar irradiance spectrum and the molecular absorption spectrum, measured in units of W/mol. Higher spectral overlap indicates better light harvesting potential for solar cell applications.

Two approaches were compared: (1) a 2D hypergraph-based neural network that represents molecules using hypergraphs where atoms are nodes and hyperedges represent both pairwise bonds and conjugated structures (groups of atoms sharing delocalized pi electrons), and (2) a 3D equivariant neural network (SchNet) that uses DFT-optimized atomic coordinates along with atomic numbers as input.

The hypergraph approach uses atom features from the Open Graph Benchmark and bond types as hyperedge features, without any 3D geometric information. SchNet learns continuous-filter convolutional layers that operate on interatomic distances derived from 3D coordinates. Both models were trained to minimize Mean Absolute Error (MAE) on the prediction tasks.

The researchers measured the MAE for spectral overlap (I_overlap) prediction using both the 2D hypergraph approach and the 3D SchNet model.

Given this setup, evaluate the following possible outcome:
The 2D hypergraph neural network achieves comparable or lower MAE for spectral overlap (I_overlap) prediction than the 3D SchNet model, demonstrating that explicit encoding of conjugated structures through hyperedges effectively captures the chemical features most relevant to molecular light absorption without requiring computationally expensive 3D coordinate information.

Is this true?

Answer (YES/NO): NO